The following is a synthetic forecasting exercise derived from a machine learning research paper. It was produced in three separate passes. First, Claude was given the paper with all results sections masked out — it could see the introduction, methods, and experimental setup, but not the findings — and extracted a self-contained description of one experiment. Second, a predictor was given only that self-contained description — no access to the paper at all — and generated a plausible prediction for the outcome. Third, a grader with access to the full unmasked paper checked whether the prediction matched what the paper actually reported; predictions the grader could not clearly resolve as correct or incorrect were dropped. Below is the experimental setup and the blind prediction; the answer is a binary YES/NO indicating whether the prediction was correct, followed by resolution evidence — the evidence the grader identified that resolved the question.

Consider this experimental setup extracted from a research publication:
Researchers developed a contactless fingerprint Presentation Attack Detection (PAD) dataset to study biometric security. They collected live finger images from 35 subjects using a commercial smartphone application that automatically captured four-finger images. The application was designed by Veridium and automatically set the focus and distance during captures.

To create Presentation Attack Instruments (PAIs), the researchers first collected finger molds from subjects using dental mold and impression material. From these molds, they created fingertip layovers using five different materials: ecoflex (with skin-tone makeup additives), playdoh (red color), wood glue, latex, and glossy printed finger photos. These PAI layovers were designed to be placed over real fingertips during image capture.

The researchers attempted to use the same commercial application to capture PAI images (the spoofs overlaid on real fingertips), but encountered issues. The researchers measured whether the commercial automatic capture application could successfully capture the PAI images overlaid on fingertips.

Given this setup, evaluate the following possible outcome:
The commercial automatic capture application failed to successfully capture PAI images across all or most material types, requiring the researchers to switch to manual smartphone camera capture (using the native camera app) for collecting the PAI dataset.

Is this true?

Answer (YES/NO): YES